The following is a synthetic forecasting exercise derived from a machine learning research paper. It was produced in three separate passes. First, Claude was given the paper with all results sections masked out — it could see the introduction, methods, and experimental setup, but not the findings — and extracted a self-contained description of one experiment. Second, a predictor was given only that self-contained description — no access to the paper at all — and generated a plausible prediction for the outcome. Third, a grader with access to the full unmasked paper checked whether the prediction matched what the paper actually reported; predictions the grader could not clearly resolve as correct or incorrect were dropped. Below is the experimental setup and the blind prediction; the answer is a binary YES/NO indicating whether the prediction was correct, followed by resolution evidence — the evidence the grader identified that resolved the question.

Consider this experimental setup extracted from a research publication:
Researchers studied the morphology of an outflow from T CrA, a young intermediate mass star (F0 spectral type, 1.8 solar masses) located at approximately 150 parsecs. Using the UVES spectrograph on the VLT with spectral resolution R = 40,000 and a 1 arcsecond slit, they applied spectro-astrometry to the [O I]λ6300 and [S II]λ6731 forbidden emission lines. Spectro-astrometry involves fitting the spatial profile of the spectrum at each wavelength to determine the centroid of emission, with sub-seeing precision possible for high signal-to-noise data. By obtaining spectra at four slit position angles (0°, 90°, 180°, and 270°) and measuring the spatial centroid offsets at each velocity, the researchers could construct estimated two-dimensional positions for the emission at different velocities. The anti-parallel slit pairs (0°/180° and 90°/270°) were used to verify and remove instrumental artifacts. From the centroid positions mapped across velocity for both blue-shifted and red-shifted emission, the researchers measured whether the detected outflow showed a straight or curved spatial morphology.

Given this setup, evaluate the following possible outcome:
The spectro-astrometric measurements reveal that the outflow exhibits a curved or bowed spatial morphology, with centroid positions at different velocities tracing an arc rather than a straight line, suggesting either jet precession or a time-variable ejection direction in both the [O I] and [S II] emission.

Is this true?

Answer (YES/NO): YES